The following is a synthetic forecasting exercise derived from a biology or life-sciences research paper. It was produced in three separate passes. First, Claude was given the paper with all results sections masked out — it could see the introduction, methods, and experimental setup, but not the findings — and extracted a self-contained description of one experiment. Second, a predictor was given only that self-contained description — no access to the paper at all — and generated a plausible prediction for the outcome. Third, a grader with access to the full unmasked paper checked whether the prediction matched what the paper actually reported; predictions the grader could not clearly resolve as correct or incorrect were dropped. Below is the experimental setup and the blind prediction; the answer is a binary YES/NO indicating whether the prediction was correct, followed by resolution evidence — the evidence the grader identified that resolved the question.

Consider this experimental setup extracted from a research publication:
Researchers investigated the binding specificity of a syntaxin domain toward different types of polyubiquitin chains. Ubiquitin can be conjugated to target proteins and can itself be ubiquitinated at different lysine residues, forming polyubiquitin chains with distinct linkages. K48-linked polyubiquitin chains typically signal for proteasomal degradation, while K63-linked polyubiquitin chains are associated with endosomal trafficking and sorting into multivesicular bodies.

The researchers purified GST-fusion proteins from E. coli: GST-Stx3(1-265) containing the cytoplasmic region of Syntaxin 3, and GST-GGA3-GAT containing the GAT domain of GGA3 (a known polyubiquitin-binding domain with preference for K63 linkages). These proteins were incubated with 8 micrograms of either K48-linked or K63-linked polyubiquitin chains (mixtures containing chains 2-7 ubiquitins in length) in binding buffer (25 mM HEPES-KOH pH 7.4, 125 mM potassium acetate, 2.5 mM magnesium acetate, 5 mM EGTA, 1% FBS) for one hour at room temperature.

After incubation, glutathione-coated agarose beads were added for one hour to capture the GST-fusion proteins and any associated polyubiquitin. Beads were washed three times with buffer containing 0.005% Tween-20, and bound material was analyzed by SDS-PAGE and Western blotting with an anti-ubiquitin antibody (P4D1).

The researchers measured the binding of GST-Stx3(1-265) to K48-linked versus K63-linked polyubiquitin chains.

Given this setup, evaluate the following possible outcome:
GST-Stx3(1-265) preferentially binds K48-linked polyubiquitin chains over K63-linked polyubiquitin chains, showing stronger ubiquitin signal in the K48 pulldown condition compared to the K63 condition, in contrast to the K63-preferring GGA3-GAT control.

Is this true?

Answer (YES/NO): NO